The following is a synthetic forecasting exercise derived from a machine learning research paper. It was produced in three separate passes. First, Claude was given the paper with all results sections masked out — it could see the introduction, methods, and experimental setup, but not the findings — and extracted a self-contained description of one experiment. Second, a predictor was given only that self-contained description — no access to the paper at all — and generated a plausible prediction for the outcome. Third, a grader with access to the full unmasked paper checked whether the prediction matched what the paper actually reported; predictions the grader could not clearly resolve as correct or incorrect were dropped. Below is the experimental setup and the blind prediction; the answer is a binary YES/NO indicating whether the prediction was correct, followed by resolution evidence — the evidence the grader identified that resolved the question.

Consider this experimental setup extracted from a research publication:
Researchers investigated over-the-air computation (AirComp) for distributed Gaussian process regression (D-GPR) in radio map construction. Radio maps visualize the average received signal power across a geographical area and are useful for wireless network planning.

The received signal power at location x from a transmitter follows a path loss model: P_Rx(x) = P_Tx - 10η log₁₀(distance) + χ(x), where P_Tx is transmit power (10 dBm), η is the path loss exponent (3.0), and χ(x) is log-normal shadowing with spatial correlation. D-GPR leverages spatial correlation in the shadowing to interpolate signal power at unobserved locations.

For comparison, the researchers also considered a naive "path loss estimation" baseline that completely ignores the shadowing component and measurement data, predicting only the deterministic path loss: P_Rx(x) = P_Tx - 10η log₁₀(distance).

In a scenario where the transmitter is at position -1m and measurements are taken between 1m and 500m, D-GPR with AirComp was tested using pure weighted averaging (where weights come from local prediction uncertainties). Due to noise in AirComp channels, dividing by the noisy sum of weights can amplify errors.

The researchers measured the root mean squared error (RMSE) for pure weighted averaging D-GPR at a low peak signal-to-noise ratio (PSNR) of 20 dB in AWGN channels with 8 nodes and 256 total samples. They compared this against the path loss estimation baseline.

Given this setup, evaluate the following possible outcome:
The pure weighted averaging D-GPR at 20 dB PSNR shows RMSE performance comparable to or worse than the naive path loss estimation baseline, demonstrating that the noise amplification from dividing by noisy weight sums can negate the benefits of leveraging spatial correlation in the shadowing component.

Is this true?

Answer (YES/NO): YES